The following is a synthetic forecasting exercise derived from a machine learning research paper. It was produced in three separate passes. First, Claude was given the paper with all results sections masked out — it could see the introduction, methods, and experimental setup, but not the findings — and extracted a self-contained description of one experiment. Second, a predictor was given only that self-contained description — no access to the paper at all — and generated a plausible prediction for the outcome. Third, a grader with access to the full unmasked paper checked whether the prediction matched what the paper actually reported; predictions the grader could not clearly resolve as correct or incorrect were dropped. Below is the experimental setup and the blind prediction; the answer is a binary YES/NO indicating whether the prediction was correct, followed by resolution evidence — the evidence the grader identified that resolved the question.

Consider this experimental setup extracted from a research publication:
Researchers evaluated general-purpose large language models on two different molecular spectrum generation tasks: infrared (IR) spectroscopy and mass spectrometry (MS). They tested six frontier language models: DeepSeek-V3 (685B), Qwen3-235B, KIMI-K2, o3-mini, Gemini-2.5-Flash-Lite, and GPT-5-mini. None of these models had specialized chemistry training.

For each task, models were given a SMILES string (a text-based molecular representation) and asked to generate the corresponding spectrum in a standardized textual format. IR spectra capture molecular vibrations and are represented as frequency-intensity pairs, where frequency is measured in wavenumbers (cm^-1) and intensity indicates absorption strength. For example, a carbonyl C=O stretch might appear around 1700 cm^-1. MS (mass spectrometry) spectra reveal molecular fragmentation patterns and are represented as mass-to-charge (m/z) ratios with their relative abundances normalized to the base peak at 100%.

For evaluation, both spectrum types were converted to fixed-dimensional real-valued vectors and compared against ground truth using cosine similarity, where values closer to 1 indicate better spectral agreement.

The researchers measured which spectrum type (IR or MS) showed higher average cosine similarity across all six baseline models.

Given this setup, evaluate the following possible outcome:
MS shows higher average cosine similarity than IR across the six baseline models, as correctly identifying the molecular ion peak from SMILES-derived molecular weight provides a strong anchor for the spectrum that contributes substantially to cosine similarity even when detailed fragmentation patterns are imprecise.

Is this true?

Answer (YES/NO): NO